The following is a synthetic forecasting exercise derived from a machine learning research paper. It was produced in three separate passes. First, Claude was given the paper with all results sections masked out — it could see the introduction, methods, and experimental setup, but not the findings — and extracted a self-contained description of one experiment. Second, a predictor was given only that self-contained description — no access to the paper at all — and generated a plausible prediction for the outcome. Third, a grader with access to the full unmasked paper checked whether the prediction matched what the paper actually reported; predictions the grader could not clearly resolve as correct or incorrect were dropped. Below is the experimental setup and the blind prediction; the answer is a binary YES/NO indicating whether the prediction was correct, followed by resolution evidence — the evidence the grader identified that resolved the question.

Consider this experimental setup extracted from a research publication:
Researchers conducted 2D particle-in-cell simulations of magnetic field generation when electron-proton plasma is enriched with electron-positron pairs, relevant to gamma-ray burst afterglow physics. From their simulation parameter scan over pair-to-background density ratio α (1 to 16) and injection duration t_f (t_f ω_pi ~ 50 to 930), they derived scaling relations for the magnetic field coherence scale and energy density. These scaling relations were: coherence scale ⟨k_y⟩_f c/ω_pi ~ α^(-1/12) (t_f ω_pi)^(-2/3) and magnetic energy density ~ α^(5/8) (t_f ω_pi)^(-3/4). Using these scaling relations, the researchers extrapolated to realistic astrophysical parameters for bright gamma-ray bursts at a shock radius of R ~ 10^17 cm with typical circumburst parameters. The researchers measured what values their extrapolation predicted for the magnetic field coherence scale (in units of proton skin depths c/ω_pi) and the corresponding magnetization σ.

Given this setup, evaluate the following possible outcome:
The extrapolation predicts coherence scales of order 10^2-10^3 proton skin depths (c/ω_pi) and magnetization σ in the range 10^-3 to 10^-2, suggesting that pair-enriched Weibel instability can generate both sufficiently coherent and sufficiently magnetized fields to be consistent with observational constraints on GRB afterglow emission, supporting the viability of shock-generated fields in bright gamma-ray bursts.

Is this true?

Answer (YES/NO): NO